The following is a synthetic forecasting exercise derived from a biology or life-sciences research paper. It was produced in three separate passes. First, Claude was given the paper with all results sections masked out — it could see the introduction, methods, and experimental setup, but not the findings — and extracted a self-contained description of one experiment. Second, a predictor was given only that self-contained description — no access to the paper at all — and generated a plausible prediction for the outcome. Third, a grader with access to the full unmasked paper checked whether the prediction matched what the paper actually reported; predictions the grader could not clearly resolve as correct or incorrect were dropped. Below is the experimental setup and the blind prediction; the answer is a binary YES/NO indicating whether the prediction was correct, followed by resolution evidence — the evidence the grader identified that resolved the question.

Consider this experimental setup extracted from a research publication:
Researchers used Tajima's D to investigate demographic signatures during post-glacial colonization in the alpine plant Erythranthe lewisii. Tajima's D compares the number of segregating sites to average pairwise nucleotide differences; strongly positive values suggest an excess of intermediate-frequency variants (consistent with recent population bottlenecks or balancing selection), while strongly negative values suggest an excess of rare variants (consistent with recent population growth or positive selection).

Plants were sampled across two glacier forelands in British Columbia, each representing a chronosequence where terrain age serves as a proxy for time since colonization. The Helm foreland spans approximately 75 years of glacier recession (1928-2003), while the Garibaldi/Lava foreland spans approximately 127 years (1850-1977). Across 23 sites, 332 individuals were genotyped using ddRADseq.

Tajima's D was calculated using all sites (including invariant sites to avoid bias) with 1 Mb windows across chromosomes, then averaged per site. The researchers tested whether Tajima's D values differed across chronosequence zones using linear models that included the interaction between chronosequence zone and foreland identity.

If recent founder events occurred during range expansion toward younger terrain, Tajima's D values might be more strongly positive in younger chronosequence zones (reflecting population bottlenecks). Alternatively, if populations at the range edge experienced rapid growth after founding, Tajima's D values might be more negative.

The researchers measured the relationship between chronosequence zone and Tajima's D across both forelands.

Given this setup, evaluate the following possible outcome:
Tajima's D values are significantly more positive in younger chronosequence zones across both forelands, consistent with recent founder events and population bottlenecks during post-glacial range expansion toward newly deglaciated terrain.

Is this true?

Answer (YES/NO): NO